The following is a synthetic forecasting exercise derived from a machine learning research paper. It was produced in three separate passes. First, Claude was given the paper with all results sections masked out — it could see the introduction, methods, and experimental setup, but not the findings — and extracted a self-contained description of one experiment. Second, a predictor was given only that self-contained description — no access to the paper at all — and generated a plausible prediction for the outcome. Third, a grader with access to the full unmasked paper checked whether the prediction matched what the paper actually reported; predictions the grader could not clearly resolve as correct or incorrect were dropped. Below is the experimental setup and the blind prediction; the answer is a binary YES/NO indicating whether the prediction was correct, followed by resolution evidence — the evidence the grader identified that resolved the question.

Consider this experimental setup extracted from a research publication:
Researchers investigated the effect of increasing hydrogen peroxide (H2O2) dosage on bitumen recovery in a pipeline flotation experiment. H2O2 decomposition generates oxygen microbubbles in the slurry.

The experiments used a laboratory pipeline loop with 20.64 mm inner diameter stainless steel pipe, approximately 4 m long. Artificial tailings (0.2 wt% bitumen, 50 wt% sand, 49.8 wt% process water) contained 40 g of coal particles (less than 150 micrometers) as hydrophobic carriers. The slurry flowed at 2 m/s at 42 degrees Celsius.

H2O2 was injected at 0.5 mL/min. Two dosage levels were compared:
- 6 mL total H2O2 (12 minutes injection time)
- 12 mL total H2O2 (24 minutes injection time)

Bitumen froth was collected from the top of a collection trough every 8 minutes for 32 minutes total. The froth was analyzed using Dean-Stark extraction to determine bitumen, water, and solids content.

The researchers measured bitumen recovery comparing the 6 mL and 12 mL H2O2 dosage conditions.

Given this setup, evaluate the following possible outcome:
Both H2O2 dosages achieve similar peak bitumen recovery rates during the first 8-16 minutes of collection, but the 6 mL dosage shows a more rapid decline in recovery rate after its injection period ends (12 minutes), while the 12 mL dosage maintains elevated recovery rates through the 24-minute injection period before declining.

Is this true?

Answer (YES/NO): NO